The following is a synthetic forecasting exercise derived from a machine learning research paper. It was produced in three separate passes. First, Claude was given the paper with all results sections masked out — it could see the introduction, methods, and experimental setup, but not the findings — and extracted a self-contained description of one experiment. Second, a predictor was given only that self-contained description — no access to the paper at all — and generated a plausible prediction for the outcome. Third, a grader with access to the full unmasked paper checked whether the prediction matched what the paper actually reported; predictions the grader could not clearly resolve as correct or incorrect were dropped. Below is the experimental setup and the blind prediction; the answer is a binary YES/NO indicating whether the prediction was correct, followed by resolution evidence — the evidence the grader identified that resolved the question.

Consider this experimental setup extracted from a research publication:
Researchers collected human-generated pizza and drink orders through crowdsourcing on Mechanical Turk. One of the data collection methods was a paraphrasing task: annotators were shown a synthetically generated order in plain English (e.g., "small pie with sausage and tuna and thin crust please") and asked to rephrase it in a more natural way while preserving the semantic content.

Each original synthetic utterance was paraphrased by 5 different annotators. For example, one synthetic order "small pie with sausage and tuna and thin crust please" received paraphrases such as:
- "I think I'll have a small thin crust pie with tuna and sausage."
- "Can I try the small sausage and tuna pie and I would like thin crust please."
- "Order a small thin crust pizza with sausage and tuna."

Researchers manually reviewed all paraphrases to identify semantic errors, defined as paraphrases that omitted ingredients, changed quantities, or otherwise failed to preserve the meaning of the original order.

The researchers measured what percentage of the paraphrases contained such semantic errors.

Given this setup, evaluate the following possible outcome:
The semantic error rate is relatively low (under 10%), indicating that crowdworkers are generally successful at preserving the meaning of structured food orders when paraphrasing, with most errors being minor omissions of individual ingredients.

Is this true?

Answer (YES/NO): YES